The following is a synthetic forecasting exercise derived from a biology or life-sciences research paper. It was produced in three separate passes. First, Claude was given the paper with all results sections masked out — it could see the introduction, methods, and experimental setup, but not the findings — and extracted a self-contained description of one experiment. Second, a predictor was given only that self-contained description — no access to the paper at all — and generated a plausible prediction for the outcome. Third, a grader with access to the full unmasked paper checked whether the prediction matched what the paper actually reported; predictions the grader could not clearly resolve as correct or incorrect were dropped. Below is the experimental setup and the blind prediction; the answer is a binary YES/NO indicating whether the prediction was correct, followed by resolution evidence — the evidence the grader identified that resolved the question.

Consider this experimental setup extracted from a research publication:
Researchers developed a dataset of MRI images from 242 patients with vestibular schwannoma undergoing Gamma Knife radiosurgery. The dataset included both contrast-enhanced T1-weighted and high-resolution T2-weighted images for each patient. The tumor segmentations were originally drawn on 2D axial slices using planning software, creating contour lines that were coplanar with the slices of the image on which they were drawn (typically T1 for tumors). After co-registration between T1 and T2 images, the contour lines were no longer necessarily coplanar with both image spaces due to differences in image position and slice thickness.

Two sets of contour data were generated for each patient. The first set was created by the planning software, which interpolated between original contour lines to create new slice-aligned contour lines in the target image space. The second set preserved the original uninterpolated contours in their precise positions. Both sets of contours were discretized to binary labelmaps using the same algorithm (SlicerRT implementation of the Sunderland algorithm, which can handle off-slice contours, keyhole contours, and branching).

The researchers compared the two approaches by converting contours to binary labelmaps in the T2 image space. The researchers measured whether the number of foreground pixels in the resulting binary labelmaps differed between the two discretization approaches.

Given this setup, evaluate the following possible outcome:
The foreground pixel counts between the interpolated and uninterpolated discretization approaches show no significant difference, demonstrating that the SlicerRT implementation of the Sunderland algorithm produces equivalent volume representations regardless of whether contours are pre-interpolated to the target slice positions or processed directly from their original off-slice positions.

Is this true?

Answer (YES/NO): NO